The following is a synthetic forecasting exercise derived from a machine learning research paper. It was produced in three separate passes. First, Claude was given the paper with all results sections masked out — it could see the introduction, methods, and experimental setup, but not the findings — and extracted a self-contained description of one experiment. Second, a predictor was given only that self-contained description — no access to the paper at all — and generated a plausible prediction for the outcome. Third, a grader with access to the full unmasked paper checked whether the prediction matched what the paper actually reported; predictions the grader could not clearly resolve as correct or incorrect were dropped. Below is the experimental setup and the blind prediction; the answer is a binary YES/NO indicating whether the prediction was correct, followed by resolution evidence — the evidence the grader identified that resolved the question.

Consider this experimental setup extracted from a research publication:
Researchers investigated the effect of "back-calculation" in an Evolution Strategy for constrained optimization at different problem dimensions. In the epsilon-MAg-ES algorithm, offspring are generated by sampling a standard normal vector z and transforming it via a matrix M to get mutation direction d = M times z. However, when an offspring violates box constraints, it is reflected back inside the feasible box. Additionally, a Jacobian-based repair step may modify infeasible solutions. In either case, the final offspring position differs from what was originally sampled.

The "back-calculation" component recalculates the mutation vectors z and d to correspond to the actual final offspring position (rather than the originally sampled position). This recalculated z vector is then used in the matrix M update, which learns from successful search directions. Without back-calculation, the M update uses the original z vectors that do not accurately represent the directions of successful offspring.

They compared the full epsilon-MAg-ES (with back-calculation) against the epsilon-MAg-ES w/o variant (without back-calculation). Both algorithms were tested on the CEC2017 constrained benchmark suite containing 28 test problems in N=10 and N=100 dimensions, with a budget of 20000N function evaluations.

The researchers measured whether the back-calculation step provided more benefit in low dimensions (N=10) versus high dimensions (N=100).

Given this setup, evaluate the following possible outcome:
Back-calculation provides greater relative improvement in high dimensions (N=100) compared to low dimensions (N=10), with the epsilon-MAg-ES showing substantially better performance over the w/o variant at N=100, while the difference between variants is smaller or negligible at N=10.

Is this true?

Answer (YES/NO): NO